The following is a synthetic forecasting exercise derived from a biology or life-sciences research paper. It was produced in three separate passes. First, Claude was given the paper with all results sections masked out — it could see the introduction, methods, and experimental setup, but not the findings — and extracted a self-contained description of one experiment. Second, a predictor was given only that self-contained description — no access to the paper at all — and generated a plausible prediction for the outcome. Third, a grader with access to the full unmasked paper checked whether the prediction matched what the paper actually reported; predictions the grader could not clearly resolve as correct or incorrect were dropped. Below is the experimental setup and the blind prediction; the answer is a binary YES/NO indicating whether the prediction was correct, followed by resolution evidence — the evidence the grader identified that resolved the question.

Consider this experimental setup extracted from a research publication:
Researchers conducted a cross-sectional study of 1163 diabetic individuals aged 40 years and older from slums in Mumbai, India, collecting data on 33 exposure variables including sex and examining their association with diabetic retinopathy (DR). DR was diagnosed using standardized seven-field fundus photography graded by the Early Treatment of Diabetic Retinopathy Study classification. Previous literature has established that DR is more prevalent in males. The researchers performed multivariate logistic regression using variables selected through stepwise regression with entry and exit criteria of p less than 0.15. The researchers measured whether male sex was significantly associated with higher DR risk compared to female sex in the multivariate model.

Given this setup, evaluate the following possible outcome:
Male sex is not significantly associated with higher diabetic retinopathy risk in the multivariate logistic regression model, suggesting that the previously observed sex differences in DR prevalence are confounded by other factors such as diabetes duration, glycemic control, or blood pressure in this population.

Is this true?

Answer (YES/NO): YES